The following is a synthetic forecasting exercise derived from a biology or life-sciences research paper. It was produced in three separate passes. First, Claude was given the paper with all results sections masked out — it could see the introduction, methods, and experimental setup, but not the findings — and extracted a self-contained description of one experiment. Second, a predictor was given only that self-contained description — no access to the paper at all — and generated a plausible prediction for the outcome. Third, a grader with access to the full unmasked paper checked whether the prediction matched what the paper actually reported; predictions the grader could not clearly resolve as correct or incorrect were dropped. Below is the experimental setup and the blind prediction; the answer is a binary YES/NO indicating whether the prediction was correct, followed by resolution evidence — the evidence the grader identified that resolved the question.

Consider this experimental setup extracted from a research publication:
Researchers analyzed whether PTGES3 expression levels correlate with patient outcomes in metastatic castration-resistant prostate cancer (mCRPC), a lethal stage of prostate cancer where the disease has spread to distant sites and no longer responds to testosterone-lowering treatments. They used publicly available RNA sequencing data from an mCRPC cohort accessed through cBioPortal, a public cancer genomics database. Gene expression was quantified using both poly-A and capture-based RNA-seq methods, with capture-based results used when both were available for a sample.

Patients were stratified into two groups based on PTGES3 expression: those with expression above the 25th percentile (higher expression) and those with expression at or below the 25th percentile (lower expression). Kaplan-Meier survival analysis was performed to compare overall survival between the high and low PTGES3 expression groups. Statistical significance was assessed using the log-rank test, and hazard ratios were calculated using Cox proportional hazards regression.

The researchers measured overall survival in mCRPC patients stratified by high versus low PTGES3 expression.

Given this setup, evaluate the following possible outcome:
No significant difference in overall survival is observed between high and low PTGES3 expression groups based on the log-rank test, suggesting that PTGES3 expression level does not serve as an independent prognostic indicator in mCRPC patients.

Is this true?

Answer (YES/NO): NO